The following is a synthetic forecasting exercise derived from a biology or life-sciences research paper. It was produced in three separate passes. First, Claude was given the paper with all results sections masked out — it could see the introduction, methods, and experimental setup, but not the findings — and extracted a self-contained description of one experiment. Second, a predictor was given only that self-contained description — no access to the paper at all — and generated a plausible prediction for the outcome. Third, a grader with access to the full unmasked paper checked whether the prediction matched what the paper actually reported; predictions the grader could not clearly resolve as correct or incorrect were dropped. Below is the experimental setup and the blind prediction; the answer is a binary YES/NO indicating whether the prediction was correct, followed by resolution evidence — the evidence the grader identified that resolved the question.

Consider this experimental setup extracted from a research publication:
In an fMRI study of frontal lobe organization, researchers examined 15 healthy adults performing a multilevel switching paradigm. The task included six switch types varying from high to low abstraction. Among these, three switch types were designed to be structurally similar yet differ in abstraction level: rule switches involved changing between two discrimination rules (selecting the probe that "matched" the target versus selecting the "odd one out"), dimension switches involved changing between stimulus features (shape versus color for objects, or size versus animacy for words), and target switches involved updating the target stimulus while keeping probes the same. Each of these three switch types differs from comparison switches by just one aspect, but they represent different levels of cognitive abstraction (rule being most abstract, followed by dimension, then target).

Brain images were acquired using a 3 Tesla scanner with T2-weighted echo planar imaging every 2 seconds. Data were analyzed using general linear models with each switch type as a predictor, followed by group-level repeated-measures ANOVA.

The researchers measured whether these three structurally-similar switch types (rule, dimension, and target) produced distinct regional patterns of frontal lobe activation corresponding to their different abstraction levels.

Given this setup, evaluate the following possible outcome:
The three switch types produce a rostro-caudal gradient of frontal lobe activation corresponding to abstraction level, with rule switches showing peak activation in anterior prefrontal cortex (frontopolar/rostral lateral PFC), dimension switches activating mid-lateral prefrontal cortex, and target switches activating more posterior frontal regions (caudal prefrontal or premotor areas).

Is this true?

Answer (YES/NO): NO